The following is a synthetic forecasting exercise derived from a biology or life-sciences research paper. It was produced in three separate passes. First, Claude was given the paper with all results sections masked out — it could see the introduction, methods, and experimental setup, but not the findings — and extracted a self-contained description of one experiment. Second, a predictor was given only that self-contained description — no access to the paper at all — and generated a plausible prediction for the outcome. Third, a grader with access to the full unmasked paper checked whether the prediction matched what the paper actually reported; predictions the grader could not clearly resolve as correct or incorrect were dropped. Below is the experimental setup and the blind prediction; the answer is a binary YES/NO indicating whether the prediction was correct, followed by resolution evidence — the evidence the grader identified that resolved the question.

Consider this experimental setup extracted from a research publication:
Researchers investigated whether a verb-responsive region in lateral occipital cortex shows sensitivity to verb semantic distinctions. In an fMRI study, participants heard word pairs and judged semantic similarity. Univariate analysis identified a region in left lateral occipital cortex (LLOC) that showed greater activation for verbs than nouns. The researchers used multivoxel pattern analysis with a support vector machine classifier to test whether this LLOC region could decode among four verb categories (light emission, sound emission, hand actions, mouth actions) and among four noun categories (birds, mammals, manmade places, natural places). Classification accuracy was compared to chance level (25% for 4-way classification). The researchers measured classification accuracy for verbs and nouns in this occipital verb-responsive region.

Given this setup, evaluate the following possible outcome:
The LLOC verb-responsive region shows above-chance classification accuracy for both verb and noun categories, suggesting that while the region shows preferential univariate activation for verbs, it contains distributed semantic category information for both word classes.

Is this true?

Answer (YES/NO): NO